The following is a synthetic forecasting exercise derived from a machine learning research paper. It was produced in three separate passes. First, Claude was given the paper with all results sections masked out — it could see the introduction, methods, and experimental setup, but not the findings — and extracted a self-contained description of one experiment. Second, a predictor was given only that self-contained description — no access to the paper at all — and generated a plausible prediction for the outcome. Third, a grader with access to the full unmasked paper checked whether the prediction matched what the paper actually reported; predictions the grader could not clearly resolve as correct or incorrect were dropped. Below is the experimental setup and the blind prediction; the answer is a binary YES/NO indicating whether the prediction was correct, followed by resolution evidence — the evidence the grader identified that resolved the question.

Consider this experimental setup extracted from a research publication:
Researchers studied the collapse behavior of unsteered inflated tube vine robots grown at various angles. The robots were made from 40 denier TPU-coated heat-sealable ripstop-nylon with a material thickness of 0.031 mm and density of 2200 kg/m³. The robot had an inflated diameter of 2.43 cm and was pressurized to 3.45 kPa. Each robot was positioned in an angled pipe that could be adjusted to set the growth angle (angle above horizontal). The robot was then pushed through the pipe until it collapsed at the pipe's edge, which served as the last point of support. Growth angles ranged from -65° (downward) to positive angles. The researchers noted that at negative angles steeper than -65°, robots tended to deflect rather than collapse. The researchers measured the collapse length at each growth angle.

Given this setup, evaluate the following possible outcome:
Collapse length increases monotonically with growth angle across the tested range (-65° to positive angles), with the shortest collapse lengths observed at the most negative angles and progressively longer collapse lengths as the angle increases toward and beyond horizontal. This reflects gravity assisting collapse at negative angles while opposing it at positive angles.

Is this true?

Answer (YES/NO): YES